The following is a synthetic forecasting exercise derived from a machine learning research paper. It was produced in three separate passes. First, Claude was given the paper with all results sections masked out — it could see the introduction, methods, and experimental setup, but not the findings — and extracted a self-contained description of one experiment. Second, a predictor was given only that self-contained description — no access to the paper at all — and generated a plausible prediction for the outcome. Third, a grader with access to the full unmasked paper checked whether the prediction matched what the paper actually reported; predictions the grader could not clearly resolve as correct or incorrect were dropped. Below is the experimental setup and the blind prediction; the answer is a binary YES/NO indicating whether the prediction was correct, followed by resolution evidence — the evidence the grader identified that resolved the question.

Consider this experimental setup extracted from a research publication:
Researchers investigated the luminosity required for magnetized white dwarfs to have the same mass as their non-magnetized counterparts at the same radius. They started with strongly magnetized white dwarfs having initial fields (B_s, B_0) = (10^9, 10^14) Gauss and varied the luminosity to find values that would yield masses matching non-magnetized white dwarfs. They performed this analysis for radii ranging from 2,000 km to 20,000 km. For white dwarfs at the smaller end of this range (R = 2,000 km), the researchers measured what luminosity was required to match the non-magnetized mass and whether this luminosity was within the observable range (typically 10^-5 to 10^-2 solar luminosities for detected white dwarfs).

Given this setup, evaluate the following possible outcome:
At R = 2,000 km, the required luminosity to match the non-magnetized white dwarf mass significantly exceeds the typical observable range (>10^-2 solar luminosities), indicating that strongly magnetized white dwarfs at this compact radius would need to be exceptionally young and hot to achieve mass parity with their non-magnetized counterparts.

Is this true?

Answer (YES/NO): NO